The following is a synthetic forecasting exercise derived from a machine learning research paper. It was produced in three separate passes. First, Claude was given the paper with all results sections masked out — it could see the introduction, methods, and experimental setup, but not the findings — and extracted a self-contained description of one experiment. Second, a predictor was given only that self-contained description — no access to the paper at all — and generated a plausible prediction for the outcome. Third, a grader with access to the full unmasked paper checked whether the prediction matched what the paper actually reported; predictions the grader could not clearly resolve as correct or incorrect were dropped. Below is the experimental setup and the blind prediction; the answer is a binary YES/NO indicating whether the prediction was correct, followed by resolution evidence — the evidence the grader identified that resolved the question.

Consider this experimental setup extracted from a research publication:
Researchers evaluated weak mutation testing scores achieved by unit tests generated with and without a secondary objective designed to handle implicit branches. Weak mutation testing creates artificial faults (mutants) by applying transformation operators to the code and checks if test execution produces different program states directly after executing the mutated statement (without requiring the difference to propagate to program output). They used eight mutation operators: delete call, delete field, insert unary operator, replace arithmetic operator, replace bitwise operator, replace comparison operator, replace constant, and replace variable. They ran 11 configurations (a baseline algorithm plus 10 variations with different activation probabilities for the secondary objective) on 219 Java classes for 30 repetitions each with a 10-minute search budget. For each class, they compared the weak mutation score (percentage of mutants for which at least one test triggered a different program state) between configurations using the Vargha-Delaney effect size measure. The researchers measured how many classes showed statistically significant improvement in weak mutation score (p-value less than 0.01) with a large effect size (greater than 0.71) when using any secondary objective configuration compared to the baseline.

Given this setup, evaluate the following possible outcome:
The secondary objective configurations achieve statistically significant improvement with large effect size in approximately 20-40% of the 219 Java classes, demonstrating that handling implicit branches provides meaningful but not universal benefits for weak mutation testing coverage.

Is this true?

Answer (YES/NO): YES